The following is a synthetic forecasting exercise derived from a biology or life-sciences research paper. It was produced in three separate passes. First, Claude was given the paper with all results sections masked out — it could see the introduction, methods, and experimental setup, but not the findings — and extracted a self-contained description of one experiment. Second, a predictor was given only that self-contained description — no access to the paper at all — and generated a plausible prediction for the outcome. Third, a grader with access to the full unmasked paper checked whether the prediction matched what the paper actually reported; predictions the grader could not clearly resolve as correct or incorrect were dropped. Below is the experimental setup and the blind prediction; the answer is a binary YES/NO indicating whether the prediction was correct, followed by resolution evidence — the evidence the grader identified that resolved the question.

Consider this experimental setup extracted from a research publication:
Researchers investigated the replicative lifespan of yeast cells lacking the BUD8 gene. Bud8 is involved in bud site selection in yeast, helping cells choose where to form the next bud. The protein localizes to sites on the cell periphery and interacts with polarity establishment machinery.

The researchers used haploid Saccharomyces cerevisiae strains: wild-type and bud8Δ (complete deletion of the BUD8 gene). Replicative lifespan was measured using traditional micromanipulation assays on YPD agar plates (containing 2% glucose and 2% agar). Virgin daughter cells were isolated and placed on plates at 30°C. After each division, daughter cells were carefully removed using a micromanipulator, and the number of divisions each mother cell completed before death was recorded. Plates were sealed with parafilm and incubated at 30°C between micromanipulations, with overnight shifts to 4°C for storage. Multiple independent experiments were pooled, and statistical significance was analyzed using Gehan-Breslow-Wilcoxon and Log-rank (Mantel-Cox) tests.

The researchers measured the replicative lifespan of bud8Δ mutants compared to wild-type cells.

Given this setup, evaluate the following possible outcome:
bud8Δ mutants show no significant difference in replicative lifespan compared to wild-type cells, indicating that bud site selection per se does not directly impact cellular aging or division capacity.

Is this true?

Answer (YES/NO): NO